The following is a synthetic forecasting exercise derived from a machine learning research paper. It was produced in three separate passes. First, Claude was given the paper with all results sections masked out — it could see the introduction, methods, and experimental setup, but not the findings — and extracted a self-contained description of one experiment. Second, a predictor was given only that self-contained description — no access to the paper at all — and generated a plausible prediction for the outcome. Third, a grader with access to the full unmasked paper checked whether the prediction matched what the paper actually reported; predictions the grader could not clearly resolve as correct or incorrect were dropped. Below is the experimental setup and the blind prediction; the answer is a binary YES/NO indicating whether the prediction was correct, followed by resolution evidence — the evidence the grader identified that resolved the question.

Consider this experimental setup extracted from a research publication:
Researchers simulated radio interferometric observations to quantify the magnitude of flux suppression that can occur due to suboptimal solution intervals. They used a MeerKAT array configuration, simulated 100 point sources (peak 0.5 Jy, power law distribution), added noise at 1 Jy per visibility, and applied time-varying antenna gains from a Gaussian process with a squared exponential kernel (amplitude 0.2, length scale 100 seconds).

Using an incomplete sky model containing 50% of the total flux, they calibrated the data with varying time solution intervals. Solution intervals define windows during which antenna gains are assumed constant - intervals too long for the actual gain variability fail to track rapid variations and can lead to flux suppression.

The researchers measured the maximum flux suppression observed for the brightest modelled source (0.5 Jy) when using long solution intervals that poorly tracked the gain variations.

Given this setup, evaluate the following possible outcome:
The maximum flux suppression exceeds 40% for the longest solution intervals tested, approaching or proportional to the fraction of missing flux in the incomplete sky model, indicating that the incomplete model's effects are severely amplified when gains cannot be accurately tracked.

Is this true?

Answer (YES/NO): NO